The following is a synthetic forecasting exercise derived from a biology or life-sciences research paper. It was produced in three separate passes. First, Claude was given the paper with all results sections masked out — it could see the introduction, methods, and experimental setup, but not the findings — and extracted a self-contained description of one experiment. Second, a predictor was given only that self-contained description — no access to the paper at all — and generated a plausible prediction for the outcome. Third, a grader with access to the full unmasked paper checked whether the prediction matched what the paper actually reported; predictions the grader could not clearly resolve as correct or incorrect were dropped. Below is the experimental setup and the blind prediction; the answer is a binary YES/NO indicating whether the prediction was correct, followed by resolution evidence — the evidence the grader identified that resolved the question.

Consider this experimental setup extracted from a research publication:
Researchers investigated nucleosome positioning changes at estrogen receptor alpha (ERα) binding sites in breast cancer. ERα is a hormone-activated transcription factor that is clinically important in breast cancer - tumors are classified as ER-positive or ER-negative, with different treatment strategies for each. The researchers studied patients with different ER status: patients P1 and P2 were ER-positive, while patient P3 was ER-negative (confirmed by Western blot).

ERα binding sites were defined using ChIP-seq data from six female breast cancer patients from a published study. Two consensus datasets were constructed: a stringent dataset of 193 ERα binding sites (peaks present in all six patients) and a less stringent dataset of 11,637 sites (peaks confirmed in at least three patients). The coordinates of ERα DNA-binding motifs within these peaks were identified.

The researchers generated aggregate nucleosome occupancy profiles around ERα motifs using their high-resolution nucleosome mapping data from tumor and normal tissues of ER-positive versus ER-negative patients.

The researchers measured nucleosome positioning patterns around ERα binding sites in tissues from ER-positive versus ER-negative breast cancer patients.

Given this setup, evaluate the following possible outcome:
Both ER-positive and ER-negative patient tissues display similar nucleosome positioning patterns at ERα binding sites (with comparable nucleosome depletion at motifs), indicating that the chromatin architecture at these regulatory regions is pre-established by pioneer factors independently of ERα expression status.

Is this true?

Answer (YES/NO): NO